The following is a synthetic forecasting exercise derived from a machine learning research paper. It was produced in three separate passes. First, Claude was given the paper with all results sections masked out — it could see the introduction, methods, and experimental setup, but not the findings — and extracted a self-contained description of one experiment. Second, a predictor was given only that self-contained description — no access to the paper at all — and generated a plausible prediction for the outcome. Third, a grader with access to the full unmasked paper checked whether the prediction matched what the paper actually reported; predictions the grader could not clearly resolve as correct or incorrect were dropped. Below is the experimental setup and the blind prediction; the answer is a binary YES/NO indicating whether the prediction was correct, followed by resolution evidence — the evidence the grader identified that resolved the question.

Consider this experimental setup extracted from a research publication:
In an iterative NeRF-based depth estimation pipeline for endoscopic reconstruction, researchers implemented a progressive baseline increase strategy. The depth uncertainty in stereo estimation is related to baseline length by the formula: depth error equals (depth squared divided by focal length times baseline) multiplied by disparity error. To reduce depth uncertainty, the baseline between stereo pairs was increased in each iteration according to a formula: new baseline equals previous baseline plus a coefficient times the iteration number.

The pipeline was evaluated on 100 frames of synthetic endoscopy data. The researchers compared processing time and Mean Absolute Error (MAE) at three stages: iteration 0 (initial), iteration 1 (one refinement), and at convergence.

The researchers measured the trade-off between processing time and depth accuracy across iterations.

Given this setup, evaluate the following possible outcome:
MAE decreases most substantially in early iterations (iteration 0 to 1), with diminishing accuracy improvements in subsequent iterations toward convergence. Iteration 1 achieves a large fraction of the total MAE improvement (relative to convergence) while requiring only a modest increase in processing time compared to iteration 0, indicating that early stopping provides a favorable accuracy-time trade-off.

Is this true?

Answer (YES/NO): YES